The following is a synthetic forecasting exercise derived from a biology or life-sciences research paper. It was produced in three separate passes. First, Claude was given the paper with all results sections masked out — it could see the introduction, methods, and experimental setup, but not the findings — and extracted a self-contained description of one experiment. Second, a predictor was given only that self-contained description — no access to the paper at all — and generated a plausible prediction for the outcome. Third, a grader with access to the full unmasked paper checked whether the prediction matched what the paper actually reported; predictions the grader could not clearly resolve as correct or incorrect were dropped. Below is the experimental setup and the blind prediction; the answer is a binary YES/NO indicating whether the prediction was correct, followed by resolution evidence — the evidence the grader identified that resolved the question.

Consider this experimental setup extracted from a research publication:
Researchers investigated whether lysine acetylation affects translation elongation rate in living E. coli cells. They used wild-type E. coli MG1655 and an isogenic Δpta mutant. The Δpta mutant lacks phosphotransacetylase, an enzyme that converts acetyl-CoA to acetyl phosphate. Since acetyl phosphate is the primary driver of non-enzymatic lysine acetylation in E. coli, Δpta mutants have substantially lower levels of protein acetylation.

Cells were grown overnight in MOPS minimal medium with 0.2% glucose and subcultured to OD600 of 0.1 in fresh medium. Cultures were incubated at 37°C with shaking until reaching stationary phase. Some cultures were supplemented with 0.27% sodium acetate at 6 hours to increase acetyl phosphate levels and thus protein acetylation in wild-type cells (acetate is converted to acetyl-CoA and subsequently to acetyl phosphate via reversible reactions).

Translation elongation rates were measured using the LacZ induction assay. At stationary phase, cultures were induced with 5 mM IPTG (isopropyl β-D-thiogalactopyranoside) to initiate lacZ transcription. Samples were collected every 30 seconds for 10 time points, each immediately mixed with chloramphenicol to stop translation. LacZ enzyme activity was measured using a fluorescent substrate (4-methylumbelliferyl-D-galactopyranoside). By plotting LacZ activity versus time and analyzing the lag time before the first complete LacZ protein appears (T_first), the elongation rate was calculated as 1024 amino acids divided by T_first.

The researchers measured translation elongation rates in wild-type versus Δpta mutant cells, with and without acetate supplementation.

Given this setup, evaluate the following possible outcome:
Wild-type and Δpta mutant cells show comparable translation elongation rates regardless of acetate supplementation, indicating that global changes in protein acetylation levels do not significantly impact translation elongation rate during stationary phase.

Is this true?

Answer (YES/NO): YES